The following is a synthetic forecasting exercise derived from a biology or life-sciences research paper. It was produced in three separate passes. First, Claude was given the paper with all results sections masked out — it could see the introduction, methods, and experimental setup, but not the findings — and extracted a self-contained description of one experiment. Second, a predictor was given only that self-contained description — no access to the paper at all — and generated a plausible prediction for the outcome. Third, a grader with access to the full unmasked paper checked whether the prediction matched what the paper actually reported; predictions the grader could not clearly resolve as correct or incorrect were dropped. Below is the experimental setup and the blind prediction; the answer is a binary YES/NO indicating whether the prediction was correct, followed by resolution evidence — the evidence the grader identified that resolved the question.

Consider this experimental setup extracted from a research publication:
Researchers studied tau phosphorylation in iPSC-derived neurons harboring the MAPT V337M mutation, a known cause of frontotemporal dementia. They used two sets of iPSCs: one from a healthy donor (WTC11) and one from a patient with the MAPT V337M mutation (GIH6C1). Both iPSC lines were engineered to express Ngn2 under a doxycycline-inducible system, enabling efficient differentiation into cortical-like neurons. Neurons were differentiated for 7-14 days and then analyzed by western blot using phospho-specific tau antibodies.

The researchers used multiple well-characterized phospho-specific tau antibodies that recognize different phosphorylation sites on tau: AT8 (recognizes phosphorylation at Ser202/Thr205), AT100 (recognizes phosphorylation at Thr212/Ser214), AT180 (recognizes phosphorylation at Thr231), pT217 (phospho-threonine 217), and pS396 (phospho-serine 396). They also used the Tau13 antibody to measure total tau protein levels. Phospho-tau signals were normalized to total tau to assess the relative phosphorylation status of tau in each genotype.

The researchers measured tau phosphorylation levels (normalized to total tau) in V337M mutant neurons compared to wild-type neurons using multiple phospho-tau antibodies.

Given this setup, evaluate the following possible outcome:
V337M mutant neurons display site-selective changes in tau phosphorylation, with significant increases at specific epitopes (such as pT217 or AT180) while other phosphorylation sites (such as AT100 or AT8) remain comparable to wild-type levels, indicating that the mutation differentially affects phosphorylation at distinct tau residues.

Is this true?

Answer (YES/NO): NO